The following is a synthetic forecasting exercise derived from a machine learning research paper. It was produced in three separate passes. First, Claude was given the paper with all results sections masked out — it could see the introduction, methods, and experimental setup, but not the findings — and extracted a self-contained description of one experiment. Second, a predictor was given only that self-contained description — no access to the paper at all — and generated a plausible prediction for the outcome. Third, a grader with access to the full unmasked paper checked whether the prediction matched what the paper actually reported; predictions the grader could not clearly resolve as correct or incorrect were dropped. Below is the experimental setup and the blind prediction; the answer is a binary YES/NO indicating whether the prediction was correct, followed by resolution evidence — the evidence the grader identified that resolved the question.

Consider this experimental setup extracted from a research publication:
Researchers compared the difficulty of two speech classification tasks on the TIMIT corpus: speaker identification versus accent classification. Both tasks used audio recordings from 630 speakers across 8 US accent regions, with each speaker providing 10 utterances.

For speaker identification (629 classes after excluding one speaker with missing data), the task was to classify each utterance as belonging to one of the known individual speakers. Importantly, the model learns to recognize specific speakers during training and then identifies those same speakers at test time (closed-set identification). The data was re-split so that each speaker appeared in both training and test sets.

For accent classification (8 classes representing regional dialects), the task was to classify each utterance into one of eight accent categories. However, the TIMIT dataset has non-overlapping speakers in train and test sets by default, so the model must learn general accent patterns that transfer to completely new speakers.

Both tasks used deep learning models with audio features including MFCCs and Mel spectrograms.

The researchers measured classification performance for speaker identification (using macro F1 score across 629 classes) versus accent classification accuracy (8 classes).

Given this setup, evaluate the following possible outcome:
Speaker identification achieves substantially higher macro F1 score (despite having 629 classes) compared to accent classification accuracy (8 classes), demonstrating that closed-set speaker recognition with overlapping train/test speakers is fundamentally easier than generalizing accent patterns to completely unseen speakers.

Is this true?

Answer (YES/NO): YES